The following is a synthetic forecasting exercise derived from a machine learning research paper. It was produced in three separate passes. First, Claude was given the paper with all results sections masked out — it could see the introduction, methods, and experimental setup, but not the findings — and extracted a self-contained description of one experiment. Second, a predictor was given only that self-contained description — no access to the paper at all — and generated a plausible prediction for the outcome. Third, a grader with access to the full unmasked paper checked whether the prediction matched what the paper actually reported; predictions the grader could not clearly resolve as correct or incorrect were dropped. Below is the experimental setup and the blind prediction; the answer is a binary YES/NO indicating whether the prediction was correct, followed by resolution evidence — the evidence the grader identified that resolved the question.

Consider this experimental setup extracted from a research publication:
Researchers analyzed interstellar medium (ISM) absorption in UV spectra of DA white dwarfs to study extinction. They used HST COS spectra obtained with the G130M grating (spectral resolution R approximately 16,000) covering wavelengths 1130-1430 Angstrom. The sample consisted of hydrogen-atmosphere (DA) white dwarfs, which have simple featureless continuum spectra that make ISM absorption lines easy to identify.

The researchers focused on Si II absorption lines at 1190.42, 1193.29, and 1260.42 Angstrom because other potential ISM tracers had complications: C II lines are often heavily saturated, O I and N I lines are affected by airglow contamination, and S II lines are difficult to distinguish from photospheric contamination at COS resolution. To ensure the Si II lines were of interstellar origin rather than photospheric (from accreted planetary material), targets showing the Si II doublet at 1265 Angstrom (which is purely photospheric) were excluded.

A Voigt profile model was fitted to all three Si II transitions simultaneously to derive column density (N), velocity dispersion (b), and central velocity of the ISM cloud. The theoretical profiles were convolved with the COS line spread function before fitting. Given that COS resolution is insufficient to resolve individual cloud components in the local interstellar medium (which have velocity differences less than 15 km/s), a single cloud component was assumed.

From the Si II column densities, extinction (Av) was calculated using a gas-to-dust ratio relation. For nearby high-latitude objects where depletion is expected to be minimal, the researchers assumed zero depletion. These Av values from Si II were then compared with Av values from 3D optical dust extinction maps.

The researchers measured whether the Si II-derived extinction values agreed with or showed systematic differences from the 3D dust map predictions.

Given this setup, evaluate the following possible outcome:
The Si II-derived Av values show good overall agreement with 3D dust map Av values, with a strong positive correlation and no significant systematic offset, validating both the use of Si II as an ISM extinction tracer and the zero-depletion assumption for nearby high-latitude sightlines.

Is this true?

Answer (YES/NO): NO